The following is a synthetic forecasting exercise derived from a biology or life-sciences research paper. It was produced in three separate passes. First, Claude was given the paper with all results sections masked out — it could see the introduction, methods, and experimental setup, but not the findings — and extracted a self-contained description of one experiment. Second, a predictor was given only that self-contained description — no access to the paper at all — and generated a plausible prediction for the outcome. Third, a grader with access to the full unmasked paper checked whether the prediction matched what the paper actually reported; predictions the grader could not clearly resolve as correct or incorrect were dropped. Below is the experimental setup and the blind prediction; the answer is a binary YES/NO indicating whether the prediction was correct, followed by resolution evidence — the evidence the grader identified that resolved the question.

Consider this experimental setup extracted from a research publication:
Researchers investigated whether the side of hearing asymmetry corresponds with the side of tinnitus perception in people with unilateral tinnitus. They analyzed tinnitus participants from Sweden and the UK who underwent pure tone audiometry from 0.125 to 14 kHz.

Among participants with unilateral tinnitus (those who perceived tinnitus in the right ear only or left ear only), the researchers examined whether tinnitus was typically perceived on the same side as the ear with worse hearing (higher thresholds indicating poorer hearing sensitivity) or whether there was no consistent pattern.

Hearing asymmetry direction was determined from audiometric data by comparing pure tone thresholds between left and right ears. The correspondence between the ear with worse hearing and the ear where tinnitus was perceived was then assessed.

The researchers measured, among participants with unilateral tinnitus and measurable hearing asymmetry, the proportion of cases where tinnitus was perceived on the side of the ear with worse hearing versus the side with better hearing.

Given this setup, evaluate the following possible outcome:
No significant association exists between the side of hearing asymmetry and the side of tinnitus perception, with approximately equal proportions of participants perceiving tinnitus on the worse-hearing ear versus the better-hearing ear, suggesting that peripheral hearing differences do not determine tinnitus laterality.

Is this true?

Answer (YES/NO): NO